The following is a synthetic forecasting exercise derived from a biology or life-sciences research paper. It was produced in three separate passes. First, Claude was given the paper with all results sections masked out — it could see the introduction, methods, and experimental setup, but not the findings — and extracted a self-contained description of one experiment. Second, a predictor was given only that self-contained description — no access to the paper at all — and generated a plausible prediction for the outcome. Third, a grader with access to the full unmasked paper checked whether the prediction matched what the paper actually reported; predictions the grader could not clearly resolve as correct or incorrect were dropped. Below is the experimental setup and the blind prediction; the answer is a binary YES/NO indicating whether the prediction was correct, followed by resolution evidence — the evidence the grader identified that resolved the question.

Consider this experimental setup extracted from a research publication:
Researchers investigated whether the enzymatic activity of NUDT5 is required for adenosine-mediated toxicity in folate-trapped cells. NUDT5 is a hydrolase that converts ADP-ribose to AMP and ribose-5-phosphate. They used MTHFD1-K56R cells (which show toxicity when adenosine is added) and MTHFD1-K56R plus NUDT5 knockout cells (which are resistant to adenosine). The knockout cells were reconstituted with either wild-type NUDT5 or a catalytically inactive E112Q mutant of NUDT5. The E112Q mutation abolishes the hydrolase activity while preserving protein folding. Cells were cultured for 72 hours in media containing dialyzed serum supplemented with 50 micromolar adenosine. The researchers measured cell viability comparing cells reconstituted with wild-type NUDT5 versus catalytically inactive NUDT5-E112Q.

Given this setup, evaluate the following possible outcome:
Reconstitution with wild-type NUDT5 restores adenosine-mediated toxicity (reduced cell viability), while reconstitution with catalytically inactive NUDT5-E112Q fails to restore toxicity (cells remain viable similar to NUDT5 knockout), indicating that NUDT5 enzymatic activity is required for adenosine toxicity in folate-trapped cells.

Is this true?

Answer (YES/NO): NO